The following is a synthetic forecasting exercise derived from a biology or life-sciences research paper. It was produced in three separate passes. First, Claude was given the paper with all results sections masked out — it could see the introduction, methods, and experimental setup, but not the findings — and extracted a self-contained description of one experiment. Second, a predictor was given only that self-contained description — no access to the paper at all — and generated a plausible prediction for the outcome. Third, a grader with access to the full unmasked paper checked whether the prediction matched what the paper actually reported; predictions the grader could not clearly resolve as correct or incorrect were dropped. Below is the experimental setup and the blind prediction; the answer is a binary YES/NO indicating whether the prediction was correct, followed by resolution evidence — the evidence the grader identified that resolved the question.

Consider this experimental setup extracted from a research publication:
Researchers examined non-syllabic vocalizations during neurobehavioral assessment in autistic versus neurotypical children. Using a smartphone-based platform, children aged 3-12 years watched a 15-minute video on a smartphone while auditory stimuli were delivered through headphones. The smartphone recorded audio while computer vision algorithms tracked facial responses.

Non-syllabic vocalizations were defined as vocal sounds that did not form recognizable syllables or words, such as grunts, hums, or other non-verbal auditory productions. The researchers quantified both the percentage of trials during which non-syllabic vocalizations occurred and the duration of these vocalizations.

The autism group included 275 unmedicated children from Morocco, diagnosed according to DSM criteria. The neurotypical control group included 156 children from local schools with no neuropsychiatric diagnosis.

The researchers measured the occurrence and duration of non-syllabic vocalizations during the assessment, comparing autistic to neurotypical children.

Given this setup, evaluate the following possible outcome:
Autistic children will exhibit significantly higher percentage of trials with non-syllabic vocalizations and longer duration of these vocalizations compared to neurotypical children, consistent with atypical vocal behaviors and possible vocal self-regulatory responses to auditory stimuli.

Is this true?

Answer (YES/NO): NO